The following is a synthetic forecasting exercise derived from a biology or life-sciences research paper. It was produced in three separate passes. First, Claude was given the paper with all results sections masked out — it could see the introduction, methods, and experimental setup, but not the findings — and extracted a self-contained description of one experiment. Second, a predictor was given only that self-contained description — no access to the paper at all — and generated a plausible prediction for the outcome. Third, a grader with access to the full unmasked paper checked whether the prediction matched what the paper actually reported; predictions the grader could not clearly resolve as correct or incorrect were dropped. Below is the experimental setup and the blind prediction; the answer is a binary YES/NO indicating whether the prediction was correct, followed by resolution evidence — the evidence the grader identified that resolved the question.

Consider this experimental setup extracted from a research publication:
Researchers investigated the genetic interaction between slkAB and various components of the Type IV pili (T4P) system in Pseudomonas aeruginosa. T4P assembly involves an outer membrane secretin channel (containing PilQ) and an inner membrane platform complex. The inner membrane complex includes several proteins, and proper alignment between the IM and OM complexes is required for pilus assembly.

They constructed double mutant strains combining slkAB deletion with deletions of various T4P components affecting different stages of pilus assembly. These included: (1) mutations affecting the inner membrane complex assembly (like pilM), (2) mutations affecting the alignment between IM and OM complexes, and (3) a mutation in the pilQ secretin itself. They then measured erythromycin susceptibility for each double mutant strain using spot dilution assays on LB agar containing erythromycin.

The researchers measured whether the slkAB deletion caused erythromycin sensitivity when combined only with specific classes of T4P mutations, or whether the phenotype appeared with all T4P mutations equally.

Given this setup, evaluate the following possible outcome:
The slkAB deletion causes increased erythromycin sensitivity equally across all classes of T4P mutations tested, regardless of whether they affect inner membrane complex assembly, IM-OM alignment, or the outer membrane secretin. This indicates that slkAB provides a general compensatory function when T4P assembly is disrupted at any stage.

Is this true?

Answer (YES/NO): NO